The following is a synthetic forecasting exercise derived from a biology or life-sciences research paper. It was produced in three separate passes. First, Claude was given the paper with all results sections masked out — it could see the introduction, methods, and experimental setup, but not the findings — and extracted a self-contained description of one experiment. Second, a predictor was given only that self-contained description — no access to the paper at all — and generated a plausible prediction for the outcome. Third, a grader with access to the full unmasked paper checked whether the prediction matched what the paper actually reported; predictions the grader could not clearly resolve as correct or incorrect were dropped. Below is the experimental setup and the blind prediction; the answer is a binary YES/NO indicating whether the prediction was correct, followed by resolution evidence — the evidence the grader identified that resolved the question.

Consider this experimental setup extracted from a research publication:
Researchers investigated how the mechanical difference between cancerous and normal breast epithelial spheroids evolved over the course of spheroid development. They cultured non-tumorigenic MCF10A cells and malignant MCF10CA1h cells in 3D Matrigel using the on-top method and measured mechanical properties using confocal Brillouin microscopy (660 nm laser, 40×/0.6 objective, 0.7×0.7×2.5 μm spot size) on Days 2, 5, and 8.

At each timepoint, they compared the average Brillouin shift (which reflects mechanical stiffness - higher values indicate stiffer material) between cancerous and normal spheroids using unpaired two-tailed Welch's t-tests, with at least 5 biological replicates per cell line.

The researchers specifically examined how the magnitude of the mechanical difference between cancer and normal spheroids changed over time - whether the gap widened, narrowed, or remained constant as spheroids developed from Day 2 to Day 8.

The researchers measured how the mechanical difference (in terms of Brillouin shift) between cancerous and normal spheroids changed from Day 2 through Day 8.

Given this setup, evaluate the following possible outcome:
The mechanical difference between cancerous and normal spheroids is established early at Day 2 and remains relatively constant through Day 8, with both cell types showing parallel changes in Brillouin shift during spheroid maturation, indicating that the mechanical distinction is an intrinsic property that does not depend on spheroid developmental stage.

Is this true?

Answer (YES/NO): NO